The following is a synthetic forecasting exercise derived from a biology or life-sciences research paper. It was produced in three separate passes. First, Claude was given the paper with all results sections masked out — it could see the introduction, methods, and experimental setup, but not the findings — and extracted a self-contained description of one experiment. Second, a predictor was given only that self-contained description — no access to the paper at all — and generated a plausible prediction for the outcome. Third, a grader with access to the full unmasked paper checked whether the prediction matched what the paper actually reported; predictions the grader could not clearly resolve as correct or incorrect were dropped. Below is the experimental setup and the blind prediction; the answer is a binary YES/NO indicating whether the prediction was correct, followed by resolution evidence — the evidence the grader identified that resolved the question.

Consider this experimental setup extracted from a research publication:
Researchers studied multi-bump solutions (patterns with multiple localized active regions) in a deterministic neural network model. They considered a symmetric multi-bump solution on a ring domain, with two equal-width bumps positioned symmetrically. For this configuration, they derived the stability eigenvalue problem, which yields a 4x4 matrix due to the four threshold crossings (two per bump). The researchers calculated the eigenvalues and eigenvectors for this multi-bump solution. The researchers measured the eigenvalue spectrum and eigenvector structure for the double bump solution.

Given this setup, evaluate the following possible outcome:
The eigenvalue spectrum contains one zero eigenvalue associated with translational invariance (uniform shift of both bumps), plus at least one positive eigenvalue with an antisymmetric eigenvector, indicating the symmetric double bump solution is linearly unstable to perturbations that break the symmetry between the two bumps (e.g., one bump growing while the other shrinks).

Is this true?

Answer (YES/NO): NO